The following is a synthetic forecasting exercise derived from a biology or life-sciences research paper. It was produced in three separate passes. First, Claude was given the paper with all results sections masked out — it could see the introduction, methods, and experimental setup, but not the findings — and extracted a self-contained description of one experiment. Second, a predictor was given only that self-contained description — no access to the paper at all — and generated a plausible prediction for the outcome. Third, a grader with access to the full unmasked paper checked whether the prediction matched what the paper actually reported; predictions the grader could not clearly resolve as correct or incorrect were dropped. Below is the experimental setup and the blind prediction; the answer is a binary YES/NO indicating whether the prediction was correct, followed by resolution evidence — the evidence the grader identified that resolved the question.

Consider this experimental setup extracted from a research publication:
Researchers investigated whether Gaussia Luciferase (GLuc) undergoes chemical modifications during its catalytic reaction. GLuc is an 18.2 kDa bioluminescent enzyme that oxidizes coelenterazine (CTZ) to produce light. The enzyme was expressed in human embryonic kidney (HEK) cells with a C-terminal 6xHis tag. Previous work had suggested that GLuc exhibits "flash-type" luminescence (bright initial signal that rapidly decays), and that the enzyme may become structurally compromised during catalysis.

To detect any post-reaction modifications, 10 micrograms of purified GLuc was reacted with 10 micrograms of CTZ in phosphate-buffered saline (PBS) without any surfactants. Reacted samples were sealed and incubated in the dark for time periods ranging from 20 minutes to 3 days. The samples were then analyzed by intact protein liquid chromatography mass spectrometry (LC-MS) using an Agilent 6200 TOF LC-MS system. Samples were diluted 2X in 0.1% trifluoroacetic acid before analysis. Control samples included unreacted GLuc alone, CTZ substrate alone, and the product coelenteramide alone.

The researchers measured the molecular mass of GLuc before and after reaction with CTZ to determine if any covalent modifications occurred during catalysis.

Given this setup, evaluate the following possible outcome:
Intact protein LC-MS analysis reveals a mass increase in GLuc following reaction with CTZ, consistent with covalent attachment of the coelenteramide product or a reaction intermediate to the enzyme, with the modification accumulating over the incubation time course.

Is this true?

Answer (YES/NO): NO